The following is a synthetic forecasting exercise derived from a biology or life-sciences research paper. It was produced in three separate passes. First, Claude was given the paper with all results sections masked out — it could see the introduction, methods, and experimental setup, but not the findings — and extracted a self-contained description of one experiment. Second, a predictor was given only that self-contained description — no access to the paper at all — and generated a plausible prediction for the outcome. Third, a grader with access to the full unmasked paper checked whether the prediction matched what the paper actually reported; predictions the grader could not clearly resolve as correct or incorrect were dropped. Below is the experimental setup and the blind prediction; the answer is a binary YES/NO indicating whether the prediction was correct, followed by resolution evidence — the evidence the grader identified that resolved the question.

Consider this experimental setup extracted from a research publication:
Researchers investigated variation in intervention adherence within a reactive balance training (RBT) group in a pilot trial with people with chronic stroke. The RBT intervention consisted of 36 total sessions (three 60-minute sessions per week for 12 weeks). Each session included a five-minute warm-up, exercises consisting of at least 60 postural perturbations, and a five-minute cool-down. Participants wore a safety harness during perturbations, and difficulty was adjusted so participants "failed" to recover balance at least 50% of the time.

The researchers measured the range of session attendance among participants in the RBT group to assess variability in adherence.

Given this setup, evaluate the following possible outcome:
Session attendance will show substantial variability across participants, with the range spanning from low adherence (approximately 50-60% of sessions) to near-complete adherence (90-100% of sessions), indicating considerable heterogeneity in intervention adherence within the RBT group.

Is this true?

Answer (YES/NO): NO